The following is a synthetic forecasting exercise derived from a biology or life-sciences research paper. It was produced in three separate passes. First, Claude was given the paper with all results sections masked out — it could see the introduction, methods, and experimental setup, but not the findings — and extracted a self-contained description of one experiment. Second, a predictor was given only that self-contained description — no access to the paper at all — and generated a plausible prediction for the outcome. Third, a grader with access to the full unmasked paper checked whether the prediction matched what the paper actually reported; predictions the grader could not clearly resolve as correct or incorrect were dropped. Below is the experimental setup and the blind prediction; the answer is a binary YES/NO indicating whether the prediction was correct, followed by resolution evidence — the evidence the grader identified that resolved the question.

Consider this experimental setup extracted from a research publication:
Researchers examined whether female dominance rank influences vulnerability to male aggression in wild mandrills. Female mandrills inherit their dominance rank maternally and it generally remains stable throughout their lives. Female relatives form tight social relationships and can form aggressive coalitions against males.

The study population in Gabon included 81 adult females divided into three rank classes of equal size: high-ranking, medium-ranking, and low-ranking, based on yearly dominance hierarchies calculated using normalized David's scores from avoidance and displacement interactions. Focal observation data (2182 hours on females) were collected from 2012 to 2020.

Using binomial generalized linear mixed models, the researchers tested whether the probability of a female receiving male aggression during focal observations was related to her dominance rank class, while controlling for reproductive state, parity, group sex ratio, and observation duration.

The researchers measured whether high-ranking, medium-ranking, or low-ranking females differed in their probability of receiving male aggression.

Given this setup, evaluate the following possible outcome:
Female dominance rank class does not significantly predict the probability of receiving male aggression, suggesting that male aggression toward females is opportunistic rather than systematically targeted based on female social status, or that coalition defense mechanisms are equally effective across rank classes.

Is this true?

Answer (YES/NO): NO